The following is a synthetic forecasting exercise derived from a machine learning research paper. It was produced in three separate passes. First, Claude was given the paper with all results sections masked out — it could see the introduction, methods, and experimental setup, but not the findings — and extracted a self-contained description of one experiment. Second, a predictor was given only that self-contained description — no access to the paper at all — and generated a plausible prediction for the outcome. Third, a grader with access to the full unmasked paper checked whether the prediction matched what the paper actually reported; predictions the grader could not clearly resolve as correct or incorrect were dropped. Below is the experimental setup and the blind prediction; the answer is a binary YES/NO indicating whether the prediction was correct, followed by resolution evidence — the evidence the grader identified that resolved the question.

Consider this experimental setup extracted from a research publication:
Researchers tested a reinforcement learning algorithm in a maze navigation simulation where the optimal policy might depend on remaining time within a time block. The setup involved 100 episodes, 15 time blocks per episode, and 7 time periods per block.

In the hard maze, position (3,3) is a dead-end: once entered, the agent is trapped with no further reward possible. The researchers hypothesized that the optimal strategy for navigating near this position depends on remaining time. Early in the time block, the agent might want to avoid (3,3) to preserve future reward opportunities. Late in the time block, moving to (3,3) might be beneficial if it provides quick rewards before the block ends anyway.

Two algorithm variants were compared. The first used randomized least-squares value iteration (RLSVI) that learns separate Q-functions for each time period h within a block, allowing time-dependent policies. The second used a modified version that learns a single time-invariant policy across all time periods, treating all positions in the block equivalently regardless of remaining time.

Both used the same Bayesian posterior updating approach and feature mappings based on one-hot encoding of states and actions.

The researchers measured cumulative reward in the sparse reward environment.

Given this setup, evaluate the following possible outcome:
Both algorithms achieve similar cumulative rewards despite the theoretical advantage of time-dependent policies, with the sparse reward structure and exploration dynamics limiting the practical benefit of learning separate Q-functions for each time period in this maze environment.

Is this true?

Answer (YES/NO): NO